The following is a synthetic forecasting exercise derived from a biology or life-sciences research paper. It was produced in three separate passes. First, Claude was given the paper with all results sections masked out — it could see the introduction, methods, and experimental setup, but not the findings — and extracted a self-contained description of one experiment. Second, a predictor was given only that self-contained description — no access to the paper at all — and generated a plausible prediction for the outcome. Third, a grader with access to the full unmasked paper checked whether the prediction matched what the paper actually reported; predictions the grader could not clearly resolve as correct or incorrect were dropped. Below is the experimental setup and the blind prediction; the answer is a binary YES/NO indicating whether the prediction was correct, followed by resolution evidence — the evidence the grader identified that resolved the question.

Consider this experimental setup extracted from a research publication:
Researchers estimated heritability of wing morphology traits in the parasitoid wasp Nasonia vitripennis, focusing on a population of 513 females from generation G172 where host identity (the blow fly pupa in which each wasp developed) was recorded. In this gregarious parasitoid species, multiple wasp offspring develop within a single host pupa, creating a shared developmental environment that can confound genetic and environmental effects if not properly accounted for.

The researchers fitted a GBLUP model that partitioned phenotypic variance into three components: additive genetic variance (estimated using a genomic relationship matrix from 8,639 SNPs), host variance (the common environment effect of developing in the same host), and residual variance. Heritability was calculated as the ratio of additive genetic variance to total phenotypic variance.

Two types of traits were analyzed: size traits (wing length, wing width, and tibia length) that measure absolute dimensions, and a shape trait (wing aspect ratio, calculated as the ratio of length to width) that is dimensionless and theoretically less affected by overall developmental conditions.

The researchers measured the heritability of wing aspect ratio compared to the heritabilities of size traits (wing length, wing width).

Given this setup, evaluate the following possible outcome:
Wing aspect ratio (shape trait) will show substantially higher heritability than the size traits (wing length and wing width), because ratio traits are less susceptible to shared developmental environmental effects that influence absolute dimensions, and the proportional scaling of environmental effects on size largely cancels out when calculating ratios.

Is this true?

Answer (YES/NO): NO